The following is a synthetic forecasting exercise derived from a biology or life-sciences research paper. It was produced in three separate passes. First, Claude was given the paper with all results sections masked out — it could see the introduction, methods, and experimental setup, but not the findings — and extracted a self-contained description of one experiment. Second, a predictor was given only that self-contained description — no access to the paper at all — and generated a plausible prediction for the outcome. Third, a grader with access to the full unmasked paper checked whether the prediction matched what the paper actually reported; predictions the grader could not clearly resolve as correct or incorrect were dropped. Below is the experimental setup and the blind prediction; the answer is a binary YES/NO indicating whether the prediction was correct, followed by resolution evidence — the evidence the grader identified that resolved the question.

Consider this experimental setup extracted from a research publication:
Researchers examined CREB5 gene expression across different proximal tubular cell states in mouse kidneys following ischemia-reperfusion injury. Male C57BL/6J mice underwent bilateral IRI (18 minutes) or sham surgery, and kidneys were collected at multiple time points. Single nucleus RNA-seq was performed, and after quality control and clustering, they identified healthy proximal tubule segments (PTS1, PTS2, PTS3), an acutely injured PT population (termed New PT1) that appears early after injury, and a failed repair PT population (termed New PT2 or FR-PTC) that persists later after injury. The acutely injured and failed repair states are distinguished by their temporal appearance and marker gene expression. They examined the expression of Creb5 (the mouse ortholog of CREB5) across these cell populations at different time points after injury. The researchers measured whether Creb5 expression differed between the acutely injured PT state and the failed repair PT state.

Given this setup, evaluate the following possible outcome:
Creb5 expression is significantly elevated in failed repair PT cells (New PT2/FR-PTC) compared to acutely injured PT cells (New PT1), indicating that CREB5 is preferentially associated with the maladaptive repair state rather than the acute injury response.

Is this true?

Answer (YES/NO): YES